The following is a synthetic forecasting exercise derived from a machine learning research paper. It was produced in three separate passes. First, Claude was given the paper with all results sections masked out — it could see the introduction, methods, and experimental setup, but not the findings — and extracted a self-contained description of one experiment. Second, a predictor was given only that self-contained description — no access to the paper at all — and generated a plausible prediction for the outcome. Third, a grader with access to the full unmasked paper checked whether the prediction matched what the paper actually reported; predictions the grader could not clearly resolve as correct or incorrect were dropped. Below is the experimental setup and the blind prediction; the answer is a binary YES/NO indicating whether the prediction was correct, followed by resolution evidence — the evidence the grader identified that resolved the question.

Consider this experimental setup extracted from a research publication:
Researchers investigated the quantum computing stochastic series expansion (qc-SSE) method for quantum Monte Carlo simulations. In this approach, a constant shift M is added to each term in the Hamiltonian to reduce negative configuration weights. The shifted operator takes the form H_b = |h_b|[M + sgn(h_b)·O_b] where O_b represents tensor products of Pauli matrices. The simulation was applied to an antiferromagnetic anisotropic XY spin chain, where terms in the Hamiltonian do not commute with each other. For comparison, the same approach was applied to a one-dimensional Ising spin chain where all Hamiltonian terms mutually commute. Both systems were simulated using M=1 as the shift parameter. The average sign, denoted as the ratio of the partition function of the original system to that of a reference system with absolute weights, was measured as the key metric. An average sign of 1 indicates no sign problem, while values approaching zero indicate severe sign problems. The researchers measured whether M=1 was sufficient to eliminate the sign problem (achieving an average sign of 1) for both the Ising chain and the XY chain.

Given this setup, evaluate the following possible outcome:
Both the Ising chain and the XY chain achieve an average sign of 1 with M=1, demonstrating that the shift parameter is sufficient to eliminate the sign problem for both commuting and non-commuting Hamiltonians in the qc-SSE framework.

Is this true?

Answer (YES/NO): NO